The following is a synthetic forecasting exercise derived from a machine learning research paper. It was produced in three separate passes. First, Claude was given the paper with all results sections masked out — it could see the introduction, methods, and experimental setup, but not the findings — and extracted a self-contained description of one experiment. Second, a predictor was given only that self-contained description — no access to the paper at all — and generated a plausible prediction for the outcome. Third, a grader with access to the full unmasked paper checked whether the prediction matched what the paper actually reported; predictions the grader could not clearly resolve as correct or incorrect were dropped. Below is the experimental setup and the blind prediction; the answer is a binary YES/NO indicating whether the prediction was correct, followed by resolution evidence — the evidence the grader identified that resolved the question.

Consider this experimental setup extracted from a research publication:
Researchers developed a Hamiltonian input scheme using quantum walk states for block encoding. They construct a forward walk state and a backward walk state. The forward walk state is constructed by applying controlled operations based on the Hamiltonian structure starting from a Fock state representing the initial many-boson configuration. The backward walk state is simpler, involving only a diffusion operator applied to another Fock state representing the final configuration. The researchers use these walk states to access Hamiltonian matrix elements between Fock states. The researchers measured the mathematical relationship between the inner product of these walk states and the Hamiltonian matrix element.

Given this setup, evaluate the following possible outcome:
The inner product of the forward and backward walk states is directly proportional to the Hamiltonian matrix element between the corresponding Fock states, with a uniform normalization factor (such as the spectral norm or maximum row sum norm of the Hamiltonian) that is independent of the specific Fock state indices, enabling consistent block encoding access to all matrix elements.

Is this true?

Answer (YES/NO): YES